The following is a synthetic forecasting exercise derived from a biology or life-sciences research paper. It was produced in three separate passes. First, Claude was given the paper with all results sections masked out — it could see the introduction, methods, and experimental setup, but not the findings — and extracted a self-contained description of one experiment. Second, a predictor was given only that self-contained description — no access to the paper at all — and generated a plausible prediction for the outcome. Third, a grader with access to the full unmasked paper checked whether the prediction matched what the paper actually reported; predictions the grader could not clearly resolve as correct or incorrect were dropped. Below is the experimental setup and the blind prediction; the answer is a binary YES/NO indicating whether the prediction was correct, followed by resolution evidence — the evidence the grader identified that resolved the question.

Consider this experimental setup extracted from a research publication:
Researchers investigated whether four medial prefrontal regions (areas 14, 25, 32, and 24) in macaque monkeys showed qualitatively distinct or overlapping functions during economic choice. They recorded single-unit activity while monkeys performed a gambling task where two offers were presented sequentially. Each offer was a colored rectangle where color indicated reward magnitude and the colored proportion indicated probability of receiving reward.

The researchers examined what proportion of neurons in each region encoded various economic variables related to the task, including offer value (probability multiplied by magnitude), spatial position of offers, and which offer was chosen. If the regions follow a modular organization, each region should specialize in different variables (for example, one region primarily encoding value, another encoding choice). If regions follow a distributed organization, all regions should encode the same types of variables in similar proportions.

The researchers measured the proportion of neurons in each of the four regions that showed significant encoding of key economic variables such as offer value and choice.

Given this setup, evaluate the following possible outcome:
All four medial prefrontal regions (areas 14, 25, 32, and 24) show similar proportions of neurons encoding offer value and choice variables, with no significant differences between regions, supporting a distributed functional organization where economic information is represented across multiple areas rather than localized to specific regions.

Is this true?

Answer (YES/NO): NO